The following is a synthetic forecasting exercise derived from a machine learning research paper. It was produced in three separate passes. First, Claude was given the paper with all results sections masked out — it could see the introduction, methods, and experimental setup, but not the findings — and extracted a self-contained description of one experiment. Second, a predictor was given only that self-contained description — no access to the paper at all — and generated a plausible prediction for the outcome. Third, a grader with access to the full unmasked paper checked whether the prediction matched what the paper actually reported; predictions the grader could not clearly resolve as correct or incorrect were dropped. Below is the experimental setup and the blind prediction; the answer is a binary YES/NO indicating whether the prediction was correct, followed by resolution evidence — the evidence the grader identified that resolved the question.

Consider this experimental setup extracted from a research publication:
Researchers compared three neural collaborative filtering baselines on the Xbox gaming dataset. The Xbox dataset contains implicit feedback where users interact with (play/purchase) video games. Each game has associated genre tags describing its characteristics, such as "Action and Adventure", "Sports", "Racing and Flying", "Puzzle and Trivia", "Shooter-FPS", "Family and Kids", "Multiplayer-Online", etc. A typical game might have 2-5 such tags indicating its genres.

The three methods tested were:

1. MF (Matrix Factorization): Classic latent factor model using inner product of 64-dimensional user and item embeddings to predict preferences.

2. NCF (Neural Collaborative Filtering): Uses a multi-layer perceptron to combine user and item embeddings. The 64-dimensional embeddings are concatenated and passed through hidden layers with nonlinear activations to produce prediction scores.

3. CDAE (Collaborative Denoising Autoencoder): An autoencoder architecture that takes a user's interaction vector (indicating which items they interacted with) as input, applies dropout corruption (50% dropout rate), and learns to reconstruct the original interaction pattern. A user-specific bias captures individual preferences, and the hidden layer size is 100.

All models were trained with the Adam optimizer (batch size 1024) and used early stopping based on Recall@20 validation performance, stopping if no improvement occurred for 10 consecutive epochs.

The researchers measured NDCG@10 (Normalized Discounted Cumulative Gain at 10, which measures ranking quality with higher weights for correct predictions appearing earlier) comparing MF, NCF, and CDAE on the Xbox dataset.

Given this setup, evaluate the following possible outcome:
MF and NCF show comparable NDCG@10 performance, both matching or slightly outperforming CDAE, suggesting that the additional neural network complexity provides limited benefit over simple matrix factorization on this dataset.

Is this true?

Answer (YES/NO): NO